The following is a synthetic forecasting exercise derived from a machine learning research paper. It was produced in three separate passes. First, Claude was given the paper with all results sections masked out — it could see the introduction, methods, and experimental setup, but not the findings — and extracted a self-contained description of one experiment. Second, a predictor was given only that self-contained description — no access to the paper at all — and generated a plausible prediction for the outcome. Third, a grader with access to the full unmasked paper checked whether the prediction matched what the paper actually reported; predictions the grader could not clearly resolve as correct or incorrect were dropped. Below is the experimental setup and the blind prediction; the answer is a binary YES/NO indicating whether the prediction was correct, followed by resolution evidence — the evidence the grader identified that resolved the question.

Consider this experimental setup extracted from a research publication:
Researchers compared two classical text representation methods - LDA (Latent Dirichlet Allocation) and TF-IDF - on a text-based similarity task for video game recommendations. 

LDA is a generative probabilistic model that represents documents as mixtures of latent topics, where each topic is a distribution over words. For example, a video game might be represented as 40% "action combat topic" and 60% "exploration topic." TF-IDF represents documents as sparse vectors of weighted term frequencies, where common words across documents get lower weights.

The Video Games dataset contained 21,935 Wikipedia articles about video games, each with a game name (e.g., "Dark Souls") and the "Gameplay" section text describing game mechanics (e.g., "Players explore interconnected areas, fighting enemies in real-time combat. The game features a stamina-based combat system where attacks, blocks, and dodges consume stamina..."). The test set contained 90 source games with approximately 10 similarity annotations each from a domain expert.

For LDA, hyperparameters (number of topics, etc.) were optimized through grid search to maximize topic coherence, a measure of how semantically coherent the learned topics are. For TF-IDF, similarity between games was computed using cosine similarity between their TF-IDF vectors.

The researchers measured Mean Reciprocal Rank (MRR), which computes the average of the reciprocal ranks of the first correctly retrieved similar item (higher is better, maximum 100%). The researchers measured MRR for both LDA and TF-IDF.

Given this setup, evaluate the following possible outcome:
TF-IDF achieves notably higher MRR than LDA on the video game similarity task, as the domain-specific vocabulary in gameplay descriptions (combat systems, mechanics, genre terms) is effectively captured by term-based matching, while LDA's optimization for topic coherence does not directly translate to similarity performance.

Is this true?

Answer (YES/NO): YES